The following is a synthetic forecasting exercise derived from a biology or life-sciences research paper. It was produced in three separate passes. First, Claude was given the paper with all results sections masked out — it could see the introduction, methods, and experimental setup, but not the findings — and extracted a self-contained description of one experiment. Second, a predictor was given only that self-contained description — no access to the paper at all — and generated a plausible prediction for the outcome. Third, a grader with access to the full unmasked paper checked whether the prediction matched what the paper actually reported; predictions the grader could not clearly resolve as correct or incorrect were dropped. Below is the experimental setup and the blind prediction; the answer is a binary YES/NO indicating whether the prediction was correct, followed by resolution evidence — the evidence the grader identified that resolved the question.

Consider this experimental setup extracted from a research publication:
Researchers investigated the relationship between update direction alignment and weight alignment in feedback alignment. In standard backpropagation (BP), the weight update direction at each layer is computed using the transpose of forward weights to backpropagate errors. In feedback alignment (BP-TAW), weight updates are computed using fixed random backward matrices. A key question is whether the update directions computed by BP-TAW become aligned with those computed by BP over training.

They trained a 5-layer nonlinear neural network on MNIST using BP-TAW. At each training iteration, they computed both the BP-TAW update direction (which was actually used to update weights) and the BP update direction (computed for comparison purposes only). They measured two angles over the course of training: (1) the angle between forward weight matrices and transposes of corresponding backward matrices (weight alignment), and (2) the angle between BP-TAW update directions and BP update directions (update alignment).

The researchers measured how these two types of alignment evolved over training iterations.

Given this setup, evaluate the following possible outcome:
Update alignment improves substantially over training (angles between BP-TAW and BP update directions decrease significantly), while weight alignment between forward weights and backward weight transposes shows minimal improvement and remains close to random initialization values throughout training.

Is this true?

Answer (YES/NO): NO